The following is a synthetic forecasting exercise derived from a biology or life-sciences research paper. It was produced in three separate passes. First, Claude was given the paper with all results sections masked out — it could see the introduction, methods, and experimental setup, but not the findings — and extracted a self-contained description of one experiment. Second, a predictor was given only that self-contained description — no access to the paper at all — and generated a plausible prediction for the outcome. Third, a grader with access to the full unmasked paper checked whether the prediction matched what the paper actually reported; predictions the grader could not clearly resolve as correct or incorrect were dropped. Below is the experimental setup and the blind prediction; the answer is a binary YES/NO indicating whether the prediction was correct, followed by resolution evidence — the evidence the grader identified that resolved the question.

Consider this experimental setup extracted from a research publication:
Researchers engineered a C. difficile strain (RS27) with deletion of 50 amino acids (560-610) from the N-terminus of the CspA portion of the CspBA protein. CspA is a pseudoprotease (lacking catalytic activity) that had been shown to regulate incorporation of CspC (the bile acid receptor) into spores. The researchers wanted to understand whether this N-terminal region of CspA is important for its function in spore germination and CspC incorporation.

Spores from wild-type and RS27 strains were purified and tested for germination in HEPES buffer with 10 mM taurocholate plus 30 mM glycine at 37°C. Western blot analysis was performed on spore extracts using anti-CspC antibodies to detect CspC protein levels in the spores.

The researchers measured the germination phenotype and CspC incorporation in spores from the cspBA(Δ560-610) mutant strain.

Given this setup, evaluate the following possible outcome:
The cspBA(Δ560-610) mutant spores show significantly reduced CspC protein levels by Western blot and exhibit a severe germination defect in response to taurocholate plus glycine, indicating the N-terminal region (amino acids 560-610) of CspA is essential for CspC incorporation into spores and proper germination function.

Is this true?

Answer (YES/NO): YES